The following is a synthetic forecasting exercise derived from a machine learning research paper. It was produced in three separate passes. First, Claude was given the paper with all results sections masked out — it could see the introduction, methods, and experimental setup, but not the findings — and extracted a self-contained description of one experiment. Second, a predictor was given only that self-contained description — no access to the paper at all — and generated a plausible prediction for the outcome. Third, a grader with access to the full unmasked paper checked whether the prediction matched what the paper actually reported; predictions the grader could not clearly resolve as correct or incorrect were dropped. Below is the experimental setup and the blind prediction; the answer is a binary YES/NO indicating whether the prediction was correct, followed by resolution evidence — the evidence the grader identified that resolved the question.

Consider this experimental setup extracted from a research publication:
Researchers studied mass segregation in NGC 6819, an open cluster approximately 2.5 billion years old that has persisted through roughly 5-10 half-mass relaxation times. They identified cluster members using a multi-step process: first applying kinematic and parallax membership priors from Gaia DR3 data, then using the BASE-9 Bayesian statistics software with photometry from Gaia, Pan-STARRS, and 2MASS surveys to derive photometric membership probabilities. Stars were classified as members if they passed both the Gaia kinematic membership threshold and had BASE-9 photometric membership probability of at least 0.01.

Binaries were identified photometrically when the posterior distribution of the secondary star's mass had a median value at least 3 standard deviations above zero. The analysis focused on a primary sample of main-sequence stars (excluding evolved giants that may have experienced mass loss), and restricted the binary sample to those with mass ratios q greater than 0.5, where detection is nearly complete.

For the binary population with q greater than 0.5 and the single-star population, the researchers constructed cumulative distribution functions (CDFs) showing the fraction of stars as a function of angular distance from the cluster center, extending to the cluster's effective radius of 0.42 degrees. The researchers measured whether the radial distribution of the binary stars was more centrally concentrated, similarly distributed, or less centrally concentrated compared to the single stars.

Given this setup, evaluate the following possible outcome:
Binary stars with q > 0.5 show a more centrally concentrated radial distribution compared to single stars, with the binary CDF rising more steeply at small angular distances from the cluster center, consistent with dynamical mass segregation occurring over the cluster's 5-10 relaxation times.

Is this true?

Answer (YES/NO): YES